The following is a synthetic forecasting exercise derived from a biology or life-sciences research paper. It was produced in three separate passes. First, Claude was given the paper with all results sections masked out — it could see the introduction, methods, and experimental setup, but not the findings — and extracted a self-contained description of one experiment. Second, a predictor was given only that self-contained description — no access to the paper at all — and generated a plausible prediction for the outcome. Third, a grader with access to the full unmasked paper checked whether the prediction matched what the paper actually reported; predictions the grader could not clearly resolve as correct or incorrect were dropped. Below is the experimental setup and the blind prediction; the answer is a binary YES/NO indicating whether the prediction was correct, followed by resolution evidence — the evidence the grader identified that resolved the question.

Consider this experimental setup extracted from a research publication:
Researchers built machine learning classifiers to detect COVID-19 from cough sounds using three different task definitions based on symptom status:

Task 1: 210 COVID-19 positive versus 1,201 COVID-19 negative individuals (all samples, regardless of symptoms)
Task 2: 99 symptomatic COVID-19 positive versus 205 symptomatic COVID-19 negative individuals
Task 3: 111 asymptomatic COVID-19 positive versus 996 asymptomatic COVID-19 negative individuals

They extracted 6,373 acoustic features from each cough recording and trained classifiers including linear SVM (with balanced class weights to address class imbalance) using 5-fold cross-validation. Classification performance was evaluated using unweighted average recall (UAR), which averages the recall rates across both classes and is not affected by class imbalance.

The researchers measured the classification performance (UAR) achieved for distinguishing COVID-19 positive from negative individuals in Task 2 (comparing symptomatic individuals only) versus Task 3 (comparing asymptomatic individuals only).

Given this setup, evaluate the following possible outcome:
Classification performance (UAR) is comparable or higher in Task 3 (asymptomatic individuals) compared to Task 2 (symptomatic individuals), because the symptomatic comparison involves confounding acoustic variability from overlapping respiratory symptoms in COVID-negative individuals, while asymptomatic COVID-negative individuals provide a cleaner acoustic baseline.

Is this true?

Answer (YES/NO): NO